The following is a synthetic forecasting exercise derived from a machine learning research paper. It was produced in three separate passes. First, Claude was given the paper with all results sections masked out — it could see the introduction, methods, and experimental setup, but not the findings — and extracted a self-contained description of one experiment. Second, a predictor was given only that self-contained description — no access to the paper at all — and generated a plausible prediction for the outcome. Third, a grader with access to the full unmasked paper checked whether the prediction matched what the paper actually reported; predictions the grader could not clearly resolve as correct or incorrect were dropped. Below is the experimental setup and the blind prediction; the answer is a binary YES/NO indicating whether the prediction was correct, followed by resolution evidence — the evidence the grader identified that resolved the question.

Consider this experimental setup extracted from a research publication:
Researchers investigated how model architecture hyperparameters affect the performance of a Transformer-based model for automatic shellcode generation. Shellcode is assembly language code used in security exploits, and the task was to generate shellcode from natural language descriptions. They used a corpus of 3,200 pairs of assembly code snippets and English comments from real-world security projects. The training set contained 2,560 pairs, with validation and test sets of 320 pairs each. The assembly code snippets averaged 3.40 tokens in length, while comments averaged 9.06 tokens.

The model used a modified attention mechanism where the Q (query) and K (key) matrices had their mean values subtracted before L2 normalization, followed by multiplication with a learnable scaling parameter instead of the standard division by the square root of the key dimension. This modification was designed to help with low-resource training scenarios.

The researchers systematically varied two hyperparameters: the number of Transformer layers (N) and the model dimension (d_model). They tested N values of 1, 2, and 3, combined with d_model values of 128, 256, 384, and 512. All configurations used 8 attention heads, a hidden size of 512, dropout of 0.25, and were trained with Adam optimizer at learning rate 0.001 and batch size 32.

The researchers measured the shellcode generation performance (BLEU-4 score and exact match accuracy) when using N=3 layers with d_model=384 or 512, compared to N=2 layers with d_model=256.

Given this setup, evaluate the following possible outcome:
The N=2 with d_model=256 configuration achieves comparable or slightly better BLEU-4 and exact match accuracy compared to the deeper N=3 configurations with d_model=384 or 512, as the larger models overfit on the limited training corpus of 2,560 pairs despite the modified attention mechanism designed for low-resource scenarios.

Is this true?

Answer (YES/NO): NO